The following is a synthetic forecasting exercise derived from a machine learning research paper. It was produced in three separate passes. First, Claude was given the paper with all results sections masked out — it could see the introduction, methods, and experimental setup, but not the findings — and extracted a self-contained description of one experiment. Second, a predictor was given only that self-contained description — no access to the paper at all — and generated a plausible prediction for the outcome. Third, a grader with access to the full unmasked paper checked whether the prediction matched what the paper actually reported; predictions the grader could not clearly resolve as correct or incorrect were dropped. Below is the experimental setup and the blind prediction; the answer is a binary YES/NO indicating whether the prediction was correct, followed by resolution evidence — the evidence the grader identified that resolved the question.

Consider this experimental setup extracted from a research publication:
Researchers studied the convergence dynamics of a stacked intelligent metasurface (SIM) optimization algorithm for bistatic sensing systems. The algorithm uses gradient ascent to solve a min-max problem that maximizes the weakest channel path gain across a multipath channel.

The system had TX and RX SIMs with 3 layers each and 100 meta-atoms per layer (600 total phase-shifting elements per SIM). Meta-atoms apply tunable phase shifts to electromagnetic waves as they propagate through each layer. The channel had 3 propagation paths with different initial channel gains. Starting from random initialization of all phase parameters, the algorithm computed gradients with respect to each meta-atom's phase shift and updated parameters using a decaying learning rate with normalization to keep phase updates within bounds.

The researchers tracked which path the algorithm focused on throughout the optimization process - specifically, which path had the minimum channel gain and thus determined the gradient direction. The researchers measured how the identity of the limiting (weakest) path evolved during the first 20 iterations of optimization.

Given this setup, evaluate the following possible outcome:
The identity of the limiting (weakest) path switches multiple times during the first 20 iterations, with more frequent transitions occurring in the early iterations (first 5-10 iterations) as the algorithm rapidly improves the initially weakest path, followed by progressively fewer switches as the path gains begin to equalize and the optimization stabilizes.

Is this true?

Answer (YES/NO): NO